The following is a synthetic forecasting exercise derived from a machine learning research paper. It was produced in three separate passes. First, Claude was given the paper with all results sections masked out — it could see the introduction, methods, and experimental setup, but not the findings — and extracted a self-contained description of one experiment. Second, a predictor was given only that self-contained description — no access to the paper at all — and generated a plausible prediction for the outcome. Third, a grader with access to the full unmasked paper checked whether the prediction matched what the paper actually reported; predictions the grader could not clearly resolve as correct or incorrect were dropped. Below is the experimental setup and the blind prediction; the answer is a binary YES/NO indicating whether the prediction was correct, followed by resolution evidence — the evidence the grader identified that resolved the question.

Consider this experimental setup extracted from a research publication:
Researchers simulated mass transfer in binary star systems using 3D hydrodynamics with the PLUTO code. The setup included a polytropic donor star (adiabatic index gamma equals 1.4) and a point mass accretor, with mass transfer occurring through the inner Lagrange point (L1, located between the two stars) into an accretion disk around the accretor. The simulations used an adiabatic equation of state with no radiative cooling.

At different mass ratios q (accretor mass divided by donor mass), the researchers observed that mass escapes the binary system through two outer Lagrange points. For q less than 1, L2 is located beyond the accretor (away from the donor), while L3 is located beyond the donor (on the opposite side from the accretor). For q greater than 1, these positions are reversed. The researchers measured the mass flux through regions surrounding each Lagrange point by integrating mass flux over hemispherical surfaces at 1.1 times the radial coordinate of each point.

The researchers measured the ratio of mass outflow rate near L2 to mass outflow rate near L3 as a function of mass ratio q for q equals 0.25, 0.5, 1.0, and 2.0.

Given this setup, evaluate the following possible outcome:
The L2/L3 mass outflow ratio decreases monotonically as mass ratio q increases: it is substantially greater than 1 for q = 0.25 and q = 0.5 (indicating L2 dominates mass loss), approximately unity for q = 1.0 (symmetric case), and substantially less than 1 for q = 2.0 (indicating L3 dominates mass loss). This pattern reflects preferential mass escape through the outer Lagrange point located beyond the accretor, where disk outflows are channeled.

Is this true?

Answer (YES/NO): NO